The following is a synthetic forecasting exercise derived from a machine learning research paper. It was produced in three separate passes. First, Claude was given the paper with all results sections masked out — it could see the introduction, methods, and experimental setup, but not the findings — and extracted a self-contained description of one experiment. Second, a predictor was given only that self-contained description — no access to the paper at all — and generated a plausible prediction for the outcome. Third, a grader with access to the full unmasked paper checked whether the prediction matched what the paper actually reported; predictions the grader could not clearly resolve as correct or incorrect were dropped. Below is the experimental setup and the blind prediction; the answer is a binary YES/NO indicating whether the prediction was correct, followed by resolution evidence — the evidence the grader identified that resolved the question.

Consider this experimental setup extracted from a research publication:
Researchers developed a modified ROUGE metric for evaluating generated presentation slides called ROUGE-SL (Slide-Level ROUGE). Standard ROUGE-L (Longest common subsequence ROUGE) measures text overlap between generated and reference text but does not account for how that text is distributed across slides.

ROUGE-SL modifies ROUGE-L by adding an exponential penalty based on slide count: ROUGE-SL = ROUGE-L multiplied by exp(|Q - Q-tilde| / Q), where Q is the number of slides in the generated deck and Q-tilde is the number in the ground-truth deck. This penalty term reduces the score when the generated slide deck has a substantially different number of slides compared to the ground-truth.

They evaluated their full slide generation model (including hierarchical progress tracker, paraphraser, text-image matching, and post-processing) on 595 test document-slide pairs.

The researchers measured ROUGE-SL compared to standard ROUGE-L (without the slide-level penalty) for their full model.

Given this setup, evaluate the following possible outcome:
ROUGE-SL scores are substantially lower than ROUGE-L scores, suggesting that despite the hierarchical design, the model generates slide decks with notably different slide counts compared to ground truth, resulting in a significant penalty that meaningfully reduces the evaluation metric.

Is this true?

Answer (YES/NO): YES